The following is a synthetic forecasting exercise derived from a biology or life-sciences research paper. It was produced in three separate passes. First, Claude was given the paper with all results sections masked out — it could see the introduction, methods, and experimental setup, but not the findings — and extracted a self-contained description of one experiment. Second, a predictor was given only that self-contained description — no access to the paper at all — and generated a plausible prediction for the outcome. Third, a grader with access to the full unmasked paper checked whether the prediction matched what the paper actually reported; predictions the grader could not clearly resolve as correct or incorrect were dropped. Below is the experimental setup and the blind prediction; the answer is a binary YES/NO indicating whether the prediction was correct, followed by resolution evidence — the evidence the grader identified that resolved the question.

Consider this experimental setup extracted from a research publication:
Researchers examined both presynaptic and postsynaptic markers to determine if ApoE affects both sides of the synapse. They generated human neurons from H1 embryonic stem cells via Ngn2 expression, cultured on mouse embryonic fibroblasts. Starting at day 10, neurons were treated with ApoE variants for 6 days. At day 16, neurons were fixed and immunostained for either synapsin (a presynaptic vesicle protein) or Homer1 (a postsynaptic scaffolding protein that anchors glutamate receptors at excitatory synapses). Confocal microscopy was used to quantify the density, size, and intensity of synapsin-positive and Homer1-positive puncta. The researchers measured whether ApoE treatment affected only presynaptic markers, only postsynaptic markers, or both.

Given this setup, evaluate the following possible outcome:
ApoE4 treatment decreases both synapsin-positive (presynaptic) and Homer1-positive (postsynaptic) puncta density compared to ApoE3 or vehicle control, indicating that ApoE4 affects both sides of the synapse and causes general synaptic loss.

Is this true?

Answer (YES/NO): NO